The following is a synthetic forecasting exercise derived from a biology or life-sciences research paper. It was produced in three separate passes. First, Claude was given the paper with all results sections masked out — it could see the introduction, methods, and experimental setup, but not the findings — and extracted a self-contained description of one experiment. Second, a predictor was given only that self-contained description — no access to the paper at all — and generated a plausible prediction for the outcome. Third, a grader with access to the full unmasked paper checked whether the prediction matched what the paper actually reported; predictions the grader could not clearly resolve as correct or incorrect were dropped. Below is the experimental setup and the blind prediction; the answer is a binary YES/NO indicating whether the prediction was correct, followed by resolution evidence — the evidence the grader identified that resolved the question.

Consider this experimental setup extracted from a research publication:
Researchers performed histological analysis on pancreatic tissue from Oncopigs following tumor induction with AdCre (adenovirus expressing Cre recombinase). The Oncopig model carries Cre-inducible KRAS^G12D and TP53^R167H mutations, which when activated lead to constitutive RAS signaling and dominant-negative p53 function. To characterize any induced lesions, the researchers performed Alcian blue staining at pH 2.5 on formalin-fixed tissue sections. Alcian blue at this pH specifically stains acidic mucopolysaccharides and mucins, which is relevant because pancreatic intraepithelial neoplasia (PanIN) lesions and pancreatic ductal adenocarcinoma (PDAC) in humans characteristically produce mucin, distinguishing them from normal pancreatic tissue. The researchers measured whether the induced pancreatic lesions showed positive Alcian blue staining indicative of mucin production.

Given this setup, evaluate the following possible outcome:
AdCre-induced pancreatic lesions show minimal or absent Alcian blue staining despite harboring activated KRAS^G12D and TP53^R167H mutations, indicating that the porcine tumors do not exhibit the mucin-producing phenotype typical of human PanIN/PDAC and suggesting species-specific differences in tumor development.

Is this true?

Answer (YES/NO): NO